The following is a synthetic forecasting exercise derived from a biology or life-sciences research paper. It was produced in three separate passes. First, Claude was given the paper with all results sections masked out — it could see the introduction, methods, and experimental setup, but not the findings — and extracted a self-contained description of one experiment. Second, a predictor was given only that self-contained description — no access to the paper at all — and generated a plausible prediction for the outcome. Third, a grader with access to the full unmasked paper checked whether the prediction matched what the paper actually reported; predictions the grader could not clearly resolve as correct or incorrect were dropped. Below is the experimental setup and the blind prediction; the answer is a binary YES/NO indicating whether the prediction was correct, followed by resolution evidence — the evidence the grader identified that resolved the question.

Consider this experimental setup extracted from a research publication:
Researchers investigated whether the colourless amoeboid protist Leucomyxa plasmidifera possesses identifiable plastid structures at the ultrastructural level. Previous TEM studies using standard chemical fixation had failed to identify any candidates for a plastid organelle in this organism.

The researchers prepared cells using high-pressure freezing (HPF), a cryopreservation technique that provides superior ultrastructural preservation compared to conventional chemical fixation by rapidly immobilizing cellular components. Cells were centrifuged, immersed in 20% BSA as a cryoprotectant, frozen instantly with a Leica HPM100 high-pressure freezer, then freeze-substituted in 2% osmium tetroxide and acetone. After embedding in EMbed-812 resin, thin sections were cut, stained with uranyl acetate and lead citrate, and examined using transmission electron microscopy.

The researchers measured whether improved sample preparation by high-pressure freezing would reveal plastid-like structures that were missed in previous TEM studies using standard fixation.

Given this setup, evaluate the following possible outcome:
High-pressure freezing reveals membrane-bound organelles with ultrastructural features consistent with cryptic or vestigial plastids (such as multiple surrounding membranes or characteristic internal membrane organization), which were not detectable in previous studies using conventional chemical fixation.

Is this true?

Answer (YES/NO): NO